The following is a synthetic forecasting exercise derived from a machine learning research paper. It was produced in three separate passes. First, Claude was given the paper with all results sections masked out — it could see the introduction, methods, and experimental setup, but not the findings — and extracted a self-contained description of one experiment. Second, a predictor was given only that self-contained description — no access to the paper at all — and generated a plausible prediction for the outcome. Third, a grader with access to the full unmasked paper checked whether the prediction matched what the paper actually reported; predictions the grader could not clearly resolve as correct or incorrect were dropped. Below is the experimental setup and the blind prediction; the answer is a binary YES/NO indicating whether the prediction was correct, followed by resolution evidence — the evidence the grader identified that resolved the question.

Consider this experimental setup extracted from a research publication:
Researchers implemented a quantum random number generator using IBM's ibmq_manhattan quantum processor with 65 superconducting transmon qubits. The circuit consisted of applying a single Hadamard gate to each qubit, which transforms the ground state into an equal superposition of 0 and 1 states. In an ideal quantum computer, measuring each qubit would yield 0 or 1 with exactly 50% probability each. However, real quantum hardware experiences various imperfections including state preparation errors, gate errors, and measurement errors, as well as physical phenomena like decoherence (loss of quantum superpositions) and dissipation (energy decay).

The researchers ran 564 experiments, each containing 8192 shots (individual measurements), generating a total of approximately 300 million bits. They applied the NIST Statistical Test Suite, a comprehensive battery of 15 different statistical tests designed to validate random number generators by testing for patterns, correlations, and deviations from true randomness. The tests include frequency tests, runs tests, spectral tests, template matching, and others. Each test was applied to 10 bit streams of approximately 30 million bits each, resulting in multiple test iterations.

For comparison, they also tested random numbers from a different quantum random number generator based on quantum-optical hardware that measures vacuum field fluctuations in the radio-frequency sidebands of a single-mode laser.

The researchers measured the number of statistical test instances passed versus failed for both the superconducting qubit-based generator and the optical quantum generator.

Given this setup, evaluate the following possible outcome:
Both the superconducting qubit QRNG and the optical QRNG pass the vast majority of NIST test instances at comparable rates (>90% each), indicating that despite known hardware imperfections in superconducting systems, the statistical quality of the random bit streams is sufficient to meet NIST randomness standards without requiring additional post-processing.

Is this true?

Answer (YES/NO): NO